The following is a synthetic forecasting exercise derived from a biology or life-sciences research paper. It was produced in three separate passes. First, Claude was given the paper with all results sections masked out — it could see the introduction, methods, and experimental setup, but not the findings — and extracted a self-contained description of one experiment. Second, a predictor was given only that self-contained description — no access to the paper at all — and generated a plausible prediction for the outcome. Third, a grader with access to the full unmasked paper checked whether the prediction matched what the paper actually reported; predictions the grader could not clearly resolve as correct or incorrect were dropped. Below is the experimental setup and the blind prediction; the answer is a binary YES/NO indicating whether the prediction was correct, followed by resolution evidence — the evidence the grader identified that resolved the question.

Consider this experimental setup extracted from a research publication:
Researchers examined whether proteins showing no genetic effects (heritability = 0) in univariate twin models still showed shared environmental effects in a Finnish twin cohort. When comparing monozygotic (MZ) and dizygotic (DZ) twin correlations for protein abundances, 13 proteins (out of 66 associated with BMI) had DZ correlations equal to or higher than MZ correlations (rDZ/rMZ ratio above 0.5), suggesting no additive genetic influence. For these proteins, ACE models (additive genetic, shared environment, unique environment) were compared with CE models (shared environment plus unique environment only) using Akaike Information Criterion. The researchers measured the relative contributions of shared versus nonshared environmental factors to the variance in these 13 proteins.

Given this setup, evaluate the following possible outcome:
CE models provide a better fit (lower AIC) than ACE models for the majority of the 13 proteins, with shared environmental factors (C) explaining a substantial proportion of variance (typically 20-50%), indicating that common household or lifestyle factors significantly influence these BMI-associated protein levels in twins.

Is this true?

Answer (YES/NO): YES